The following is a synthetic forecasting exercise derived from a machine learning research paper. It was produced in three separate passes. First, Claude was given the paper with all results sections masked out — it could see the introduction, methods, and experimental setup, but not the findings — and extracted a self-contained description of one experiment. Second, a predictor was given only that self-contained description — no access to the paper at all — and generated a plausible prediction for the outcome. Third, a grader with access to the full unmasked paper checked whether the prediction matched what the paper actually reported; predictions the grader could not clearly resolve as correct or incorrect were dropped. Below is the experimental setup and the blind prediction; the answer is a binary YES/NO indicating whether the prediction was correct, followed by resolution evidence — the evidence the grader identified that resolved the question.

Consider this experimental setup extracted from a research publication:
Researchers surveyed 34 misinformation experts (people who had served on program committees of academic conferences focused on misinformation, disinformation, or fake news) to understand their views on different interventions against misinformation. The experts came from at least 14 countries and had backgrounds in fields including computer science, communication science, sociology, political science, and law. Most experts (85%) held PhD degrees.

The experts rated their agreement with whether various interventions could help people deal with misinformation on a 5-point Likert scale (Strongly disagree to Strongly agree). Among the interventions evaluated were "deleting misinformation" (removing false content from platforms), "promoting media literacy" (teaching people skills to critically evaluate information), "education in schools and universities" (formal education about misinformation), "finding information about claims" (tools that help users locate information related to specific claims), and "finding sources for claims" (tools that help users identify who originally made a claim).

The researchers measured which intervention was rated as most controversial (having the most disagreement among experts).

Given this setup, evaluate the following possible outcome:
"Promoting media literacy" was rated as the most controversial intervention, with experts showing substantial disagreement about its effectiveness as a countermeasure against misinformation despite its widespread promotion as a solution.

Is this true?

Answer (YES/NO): NO